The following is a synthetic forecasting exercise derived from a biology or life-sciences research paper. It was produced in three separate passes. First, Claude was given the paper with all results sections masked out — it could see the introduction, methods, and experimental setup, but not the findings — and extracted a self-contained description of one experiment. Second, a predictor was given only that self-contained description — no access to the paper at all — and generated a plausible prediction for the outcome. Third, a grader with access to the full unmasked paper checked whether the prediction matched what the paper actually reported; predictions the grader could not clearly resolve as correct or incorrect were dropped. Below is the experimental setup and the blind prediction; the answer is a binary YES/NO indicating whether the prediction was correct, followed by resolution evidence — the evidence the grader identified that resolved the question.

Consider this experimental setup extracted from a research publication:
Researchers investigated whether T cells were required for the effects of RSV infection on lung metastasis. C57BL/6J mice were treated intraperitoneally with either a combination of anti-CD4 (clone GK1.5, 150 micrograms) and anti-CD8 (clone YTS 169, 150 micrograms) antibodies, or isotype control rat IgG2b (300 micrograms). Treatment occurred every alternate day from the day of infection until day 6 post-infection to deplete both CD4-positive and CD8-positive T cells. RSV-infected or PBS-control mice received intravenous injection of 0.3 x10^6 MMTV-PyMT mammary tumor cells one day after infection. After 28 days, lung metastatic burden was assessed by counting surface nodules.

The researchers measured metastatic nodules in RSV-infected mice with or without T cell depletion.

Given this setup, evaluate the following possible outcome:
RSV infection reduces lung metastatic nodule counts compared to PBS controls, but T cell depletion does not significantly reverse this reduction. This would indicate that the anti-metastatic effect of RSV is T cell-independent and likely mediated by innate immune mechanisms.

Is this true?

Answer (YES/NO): YES